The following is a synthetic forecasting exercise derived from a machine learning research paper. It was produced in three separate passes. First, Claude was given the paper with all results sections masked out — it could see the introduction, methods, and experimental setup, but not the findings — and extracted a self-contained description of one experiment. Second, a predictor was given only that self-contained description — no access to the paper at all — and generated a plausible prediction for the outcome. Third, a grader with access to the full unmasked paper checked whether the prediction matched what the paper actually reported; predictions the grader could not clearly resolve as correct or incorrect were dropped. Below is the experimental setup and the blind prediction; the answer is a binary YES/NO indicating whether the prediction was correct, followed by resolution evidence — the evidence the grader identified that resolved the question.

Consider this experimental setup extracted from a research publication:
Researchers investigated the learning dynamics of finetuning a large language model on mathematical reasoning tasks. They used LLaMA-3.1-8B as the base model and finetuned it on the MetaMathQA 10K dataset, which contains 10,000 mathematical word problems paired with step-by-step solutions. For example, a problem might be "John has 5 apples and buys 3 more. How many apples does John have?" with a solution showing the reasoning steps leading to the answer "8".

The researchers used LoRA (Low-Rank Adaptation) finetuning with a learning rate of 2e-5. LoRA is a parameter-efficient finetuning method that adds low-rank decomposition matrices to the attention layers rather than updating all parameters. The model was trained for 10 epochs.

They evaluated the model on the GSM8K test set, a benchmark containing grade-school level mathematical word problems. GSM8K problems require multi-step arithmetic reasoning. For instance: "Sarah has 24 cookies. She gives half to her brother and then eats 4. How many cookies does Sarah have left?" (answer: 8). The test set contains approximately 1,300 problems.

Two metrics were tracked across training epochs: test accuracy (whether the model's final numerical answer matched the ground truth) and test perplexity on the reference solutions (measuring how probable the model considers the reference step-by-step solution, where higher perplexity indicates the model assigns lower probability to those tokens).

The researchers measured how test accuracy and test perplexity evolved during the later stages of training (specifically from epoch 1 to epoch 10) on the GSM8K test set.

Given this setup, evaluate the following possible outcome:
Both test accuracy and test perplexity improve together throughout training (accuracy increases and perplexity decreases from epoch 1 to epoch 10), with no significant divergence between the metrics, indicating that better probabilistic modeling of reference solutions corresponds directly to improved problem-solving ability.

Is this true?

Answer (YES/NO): NO